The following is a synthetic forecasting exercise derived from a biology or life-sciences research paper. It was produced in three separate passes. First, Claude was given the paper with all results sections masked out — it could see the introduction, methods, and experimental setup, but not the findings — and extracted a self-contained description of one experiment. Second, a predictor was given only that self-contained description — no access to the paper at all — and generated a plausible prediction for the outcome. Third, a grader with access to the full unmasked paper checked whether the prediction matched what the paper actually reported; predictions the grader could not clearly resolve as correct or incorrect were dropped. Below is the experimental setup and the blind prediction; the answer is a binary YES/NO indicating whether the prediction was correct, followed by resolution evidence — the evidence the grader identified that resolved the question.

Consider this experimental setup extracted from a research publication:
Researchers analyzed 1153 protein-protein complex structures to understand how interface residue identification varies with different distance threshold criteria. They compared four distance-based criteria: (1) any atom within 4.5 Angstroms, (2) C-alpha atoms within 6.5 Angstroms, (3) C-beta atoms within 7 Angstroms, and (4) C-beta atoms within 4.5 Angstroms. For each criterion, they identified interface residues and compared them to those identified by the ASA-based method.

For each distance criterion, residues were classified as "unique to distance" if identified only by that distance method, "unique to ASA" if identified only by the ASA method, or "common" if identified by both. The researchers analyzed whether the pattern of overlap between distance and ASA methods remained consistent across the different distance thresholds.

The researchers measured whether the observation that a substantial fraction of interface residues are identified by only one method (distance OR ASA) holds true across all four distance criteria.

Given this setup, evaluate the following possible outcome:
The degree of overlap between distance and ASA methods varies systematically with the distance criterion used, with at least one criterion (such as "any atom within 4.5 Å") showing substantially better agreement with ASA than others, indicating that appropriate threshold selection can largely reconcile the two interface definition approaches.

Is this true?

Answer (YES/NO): NO